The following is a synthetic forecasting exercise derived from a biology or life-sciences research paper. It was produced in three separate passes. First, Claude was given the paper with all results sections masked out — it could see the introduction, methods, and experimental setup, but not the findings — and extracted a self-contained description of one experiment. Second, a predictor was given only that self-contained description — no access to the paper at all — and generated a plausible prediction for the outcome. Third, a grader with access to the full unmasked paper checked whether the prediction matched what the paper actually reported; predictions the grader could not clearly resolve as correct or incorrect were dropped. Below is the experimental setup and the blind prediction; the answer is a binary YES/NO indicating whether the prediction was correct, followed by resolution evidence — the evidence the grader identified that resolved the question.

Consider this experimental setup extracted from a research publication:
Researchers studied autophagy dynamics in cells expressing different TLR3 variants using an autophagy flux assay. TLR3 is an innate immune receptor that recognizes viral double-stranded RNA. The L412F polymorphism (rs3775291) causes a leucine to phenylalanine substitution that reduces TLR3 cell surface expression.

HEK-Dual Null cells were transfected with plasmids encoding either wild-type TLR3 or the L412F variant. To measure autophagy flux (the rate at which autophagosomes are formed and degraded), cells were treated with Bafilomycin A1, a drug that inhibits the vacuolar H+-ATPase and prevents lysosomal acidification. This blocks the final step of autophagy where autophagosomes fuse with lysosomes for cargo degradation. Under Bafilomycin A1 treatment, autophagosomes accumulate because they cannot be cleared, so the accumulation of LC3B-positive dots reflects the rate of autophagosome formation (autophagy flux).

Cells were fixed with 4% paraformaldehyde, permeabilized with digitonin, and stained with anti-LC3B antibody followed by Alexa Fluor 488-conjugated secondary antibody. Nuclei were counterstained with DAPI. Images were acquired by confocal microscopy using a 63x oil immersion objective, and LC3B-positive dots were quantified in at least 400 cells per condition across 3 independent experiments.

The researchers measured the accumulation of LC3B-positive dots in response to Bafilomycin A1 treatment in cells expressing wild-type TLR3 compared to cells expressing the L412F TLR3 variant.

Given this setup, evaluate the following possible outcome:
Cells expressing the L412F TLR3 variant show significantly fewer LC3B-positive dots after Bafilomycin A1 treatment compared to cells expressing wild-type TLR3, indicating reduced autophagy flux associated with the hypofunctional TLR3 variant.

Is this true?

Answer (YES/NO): YES